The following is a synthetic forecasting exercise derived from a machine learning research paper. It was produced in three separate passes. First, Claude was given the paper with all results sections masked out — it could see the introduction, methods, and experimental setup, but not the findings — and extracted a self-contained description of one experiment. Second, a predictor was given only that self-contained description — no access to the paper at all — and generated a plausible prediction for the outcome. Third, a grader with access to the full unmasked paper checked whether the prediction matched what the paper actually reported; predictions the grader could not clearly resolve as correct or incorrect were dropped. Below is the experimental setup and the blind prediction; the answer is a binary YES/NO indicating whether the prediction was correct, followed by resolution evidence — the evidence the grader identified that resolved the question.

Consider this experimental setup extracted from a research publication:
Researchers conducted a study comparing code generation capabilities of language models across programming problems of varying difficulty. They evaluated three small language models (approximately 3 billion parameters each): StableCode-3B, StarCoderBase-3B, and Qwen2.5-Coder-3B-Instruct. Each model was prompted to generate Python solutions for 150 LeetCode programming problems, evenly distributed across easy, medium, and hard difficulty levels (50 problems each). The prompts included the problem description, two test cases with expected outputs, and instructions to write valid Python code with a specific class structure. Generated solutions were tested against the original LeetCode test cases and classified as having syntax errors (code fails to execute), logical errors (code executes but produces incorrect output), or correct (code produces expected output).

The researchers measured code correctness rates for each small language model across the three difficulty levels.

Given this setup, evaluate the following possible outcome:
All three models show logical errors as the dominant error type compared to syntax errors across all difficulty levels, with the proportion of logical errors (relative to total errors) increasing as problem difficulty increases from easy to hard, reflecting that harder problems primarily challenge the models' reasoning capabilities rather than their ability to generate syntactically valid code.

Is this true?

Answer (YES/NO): NO